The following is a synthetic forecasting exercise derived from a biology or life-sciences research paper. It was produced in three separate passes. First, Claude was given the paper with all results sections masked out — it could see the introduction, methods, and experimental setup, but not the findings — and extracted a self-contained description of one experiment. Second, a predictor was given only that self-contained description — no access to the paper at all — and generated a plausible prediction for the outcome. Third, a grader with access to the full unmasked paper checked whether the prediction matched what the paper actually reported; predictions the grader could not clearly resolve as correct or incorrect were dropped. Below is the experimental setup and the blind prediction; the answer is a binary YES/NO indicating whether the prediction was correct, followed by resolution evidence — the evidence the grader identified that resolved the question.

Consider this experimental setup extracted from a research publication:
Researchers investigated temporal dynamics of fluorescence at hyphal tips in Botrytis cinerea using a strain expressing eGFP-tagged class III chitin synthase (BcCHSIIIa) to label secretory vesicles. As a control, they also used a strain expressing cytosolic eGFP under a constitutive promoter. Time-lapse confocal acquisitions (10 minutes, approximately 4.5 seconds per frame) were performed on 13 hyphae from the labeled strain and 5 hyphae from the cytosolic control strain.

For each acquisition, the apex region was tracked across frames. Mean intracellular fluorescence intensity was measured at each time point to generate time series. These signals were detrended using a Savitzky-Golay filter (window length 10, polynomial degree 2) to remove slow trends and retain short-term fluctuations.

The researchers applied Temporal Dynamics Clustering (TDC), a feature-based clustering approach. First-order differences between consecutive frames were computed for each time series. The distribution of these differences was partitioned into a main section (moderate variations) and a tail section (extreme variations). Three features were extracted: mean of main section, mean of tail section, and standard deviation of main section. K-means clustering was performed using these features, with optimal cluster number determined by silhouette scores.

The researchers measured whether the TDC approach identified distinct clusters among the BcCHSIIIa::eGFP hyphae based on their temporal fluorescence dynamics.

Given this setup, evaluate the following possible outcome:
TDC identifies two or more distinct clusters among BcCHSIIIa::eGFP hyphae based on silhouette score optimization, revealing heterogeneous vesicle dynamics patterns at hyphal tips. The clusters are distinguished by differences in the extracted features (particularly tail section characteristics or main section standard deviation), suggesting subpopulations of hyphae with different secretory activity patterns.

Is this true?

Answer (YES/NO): YES